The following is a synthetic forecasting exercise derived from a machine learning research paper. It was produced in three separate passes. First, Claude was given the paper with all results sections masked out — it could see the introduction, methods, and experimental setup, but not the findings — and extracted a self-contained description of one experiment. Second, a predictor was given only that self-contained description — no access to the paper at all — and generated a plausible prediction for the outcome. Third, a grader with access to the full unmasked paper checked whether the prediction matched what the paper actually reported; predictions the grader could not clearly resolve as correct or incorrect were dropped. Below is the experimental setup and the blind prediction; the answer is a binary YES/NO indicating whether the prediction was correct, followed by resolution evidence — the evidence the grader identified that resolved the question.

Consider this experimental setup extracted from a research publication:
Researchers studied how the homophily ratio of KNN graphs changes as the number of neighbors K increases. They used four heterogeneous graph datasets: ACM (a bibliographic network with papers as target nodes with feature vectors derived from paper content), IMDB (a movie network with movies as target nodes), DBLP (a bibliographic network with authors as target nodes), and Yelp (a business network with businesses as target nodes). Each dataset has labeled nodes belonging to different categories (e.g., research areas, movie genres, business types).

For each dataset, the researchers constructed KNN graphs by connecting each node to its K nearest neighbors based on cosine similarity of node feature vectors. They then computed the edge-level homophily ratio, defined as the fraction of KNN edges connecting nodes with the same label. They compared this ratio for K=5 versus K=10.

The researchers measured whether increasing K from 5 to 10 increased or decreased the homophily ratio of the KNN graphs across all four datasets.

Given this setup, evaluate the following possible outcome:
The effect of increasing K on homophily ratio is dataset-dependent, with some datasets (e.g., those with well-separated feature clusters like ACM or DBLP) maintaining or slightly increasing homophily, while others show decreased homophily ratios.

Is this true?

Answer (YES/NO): NO